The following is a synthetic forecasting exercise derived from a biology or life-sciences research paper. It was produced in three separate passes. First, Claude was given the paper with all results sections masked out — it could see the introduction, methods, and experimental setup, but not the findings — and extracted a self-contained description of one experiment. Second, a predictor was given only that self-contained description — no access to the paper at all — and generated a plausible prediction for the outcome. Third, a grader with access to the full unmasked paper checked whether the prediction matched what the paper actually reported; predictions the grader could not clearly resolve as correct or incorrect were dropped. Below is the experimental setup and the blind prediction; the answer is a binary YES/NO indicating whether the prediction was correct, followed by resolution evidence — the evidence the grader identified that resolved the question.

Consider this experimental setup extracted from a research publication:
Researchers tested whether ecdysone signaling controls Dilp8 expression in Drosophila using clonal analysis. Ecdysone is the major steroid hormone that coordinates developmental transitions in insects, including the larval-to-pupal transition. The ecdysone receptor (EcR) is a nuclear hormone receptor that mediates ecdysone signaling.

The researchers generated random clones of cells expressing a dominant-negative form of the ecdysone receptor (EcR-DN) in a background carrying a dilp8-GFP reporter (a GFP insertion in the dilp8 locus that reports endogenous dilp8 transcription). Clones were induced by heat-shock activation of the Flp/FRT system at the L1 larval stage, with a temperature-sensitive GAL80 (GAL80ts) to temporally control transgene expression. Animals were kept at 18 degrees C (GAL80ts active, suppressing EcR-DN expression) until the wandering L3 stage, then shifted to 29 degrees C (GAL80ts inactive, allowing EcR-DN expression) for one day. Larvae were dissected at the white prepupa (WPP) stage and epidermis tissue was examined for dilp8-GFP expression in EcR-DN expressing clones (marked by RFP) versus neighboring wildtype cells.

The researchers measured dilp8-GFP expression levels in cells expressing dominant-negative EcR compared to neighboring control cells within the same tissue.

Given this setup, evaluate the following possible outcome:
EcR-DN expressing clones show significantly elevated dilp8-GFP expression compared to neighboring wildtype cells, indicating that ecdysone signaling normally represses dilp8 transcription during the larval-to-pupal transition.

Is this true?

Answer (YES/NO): NO